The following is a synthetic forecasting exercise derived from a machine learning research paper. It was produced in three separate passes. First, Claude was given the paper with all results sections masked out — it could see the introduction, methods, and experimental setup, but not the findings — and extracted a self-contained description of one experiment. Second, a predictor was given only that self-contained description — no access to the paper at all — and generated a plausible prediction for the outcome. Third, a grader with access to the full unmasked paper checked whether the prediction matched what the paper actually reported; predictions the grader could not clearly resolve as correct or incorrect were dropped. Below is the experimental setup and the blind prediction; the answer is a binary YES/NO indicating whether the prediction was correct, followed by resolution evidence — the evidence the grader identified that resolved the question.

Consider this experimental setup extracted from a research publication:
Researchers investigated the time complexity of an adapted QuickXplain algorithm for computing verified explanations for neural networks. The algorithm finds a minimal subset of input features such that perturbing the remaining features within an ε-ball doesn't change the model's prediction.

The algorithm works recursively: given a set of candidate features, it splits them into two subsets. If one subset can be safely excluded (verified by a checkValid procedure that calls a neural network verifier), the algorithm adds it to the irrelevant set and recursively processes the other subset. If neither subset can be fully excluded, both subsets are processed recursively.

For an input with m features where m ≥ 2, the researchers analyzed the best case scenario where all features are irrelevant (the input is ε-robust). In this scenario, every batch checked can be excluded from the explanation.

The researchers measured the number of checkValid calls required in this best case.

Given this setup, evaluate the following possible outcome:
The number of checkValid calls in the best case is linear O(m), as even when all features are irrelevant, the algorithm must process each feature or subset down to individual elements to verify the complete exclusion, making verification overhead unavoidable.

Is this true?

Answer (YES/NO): NO